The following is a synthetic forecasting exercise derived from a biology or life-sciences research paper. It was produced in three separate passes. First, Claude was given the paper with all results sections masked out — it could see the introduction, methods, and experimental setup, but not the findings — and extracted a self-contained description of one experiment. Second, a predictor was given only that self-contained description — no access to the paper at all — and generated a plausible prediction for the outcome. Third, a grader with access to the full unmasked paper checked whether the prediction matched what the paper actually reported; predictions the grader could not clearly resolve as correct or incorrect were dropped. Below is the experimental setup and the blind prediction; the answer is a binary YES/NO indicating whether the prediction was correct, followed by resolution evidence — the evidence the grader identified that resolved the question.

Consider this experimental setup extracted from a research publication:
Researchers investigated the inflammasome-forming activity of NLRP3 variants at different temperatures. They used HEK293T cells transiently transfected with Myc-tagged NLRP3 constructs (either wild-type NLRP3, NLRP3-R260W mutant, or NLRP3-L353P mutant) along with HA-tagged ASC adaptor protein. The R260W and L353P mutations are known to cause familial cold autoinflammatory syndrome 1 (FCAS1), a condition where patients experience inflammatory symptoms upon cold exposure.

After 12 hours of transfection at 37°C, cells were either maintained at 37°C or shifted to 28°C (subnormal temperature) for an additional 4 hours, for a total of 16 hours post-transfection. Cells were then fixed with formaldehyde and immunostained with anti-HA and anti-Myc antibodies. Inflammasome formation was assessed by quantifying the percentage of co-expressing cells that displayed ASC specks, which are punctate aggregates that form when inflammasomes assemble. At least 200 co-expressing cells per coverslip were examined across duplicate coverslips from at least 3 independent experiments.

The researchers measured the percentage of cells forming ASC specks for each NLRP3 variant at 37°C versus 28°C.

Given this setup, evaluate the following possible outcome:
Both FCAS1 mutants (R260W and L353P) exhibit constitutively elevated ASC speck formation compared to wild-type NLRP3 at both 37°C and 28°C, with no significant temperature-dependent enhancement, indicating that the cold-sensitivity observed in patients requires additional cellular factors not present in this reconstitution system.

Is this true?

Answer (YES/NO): NO